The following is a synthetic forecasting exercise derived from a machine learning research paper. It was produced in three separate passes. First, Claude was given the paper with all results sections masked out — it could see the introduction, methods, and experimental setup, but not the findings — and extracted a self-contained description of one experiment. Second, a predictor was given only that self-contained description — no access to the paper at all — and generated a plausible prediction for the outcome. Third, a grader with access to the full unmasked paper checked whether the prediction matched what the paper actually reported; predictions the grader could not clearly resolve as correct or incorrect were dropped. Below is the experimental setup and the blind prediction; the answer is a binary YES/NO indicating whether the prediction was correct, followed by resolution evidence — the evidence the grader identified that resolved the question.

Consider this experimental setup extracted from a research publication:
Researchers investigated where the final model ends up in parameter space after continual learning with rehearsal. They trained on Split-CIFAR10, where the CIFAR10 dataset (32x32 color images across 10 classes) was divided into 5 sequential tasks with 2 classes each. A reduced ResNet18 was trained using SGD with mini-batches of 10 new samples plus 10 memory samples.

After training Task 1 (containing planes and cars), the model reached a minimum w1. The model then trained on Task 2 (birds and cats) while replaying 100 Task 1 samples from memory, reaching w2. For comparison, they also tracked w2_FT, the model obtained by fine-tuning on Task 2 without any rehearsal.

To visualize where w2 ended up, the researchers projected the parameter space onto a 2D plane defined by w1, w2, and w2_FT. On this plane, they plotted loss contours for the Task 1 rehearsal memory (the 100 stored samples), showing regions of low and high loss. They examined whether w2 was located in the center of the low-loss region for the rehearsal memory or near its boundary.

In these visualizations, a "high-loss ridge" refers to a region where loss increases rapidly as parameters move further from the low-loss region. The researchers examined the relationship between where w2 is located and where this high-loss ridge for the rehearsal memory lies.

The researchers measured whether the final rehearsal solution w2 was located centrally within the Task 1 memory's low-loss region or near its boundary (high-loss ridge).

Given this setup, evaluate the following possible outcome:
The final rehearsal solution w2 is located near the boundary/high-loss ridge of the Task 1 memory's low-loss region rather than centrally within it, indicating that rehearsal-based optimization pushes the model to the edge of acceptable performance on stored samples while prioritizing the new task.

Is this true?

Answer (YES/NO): YES